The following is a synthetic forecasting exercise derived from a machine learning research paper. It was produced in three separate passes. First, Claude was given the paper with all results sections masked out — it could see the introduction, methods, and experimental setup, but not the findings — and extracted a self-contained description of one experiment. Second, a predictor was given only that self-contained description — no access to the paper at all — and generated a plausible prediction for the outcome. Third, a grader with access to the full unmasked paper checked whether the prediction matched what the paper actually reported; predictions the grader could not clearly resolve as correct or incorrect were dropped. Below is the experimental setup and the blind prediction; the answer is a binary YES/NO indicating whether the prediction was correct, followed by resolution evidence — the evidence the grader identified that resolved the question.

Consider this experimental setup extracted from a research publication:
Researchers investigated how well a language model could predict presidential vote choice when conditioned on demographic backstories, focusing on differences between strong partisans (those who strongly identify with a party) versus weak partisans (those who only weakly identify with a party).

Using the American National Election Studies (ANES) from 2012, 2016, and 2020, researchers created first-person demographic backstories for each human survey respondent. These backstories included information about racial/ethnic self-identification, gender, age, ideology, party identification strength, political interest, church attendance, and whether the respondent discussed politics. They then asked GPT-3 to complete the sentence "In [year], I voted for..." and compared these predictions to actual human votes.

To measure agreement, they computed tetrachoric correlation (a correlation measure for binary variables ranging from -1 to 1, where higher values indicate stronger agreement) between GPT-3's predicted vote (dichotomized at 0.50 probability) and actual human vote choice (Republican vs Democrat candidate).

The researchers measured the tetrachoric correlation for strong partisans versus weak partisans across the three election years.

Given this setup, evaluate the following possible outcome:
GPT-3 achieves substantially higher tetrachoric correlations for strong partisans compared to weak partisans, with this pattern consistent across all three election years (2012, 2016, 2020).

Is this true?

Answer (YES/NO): YES